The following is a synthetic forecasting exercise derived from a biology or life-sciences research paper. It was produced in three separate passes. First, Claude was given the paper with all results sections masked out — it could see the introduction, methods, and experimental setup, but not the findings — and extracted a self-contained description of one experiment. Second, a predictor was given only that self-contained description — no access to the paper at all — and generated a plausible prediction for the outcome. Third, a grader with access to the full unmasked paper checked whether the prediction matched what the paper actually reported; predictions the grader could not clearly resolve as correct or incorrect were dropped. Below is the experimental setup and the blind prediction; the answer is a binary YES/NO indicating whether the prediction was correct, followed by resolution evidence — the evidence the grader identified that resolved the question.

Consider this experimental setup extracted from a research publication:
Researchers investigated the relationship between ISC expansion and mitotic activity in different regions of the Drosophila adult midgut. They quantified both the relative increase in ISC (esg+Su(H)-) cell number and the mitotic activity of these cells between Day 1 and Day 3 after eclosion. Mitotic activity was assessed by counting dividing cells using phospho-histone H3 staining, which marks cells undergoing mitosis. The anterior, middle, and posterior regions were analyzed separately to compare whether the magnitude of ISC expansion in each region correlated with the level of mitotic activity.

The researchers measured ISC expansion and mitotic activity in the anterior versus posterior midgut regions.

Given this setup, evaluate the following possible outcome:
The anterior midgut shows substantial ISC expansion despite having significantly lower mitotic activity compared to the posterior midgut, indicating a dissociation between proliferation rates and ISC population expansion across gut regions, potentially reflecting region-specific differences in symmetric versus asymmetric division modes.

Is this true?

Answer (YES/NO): YES